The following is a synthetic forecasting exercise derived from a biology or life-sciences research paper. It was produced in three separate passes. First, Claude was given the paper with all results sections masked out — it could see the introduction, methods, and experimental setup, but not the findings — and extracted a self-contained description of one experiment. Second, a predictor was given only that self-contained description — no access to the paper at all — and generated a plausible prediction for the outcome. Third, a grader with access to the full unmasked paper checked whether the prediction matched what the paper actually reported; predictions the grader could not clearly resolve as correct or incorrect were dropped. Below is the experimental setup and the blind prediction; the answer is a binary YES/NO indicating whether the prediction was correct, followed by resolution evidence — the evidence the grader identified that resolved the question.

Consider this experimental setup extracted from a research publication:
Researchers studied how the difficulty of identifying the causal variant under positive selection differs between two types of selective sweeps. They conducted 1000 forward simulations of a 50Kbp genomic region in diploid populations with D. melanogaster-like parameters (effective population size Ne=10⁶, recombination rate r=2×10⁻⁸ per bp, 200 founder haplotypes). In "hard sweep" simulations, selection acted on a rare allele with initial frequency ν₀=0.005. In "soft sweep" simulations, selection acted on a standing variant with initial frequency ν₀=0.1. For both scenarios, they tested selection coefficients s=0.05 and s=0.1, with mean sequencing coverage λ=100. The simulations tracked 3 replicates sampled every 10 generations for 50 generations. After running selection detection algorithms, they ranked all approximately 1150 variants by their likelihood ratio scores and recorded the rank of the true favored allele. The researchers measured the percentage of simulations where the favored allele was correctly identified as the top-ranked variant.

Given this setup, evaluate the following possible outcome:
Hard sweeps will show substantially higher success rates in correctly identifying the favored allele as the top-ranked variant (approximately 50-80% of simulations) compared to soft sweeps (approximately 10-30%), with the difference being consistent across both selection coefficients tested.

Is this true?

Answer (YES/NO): NO